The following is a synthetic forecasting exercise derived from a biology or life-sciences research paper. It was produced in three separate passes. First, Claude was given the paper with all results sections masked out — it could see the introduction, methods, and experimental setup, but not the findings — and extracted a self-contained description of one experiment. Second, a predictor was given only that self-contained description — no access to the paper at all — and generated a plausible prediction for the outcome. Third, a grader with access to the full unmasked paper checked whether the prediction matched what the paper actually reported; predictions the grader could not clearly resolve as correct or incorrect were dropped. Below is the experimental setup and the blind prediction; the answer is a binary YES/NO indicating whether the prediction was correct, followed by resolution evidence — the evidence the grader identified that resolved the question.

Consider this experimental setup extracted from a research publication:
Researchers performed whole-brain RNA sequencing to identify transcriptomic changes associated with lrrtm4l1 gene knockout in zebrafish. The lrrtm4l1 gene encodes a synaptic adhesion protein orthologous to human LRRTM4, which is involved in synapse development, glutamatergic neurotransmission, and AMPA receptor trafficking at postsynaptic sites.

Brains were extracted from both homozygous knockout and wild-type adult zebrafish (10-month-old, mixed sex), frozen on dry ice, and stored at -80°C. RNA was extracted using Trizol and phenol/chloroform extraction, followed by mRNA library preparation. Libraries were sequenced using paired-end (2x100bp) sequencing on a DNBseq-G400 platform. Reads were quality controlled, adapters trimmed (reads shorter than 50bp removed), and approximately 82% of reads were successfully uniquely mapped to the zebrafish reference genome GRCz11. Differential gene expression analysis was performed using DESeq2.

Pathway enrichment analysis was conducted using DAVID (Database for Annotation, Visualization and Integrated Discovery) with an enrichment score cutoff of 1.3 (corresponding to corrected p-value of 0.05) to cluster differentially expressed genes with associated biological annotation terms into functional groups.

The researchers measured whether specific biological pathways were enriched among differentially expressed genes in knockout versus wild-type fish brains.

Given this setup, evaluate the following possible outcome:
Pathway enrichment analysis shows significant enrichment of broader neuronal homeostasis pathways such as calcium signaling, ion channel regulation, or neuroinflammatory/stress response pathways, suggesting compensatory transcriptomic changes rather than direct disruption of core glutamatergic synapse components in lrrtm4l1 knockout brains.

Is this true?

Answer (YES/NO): NO